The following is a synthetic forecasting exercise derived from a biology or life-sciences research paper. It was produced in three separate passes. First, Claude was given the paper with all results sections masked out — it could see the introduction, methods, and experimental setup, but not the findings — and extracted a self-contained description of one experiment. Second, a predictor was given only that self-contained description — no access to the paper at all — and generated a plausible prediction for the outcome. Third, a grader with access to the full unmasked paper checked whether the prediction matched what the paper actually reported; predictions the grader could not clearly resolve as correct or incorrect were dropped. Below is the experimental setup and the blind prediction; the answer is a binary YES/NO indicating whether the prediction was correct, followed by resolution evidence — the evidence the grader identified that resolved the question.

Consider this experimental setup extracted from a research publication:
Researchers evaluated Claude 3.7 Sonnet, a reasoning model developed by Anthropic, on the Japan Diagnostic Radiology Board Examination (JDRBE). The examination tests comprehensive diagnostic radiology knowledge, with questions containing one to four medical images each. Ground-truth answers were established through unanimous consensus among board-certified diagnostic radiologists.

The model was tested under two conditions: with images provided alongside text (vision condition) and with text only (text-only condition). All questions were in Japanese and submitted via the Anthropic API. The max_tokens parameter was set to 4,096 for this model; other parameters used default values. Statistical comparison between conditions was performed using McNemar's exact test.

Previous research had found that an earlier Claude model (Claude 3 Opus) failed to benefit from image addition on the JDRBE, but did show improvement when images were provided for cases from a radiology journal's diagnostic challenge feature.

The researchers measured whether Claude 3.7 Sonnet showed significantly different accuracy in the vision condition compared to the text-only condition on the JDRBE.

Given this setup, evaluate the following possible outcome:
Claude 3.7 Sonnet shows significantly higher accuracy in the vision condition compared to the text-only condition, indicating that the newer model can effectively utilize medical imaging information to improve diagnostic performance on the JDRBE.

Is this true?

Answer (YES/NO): NO